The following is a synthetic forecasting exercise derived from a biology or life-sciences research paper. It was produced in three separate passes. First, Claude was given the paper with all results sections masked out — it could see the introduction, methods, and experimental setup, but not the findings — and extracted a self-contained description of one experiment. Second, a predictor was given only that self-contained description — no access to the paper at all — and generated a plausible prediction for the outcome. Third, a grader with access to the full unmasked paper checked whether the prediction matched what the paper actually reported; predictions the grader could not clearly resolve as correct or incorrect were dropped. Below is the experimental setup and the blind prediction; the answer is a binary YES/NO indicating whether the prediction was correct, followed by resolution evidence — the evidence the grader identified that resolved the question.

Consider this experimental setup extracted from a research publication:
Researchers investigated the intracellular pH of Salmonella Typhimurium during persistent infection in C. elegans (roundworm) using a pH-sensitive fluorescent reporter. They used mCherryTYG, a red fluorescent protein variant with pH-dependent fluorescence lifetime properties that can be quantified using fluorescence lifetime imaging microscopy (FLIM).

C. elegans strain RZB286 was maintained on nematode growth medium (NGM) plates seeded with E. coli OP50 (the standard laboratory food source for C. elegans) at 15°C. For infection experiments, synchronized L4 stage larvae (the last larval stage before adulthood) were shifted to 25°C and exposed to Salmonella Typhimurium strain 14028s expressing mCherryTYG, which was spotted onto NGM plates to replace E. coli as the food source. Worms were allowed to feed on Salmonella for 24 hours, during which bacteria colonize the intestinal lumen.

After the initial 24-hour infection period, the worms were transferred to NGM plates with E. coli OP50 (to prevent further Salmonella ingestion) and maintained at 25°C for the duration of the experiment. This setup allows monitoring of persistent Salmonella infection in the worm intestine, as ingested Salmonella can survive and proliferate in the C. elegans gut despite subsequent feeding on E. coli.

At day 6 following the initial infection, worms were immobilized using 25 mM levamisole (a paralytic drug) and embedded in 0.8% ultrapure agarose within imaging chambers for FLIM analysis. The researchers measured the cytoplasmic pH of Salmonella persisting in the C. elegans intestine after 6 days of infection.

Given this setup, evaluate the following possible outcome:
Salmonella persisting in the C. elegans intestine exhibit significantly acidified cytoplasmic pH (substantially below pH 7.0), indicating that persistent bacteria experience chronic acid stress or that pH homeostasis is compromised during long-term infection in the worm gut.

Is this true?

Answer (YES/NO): NO